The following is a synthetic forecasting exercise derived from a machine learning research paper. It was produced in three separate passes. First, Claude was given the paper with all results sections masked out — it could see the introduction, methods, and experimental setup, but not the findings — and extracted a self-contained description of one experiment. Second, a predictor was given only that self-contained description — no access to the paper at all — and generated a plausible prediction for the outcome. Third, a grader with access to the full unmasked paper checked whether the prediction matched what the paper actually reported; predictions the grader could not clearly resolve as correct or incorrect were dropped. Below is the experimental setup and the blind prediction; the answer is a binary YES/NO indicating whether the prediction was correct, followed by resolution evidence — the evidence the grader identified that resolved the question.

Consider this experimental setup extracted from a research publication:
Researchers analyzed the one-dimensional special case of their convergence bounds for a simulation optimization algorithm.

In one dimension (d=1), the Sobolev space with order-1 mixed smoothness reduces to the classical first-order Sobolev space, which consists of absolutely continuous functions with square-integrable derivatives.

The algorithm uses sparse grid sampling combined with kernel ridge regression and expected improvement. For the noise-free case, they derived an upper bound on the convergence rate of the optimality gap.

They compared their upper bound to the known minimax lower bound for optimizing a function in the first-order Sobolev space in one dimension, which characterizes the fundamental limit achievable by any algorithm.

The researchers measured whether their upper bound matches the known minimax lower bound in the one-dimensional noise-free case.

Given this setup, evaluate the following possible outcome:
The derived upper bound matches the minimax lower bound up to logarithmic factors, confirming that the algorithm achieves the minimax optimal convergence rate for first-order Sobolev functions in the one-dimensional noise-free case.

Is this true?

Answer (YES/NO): YES